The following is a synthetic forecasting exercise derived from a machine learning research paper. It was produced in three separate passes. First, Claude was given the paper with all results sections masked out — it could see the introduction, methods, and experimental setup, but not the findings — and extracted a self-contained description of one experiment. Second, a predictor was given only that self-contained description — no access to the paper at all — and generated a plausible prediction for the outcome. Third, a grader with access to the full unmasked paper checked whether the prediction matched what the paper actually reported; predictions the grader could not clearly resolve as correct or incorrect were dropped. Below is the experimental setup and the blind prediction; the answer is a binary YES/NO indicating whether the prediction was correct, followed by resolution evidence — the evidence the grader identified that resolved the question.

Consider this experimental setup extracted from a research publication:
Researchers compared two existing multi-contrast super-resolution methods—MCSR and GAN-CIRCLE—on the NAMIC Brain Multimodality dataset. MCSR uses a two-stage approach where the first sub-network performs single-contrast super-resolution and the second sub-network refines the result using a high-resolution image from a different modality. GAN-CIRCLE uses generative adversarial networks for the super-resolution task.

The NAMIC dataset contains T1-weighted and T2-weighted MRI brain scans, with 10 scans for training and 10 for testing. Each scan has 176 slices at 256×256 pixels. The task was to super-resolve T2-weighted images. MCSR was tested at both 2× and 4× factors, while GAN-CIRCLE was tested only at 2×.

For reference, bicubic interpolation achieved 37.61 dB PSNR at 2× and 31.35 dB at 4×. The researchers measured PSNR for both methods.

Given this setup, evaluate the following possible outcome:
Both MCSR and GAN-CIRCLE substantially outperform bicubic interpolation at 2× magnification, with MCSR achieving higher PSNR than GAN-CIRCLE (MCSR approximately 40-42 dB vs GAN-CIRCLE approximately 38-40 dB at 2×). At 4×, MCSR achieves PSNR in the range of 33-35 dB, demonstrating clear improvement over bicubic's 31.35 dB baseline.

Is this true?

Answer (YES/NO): NO